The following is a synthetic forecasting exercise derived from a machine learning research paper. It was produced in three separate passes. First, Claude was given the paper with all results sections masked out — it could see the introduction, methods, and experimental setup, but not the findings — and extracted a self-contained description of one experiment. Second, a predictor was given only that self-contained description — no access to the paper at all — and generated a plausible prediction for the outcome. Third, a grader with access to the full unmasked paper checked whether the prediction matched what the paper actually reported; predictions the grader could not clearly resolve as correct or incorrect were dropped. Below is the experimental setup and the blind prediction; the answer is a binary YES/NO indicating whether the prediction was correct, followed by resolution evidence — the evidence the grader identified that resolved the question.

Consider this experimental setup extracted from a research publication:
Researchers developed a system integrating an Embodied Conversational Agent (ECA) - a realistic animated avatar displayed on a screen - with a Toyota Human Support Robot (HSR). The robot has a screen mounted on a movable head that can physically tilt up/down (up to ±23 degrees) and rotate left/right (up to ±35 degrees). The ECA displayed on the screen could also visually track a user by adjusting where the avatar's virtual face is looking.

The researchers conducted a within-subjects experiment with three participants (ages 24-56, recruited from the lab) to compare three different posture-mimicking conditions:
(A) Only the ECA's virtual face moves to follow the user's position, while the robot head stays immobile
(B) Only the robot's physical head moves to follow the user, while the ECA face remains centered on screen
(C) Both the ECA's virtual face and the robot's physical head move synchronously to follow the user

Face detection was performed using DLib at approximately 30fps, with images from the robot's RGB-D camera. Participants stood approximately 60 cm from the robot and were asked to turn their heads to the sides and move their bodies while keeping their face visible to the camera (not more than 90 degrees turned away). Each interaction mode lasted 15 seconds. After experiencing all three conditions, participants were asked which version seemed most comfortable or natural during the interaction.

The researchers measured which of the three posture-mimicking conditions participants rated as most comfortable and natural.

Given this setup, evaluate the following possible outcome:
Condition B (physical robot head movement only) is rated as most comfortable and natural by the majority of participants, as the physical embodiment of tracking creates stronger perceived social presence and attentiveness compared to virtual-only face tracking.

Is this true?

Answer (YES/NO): YES